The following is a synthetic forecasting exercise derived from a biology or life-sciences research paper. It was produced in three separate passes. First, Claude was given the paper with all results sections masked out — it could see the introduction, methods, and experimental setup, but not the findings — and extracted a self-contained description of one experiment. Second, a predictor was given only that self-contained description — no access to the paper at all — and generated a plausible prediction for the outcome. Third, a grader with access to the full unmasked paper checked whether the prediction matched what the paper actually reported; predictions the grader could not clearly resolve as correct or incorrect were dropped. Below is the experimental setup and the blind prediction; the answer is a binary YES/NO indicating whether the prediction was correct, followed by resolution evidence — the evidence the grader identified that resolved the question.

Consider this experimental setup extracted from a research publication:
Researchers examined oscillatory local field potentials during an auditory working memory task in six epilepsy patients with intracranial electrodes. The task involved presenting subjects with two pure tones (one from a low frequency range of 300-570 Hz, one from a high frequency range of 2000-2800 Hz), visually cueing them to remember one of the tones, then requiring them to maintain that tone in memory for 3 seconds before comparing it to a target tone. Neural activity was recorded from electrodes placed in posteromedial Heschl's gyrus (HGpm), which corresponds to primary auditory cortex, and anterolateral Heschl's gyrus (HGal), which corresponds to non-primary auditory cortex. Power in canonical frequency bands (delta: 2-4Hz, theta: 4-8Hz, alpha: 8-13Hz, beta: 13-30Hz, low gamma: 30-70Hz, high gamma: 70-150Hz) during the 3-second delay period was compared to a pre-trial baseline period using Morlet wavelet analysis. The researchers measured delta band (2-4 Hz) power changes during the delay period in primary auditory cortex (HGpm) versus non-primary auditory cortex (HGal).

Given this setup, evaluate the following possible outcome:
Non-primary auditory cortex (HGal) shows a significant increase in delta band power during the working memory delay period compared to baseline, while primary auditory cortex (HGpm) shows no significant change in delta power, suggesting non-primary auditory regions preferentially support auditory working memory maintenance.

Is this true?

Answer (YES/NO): NO